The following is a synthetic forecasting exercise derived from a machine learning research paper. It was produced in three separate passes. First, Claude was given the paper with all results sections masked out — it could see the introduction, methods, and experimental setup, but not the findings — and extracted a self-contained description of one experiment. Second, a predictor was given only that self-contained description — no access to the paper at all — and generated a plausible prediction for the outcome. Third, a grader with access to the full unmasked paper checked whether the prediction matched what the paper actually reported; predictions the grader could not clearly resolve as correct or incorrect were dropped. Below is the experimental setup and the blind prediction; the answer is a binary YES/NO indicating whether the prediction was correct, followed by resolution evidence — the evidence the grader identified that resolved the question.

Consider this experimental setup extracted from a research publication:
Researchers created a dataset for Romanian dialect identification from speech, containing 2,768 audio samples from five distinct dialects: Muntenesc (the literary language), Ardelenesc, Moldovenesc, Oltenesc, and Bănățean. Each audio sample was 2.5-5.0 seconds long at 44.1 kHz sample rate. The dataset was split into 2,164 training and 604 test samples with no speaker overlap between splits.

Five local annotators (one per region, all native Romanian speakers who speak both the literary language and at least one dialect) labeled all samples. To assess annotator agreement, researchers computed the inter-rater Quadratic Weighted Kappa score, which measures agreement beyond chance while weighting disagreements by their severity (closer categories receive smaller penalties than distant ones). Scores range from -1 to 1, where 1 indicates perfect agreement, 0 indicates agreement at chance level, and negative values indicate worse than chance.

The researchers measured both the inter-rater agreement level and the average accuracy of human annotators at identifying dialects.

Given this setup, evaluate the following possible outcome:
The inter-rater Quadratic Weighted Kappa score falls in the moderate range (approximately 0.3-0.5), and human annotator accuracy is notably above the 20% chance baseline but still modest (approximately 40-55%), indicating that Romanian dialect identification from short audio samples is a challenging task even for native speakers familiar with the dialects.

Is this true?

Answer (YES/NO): NO